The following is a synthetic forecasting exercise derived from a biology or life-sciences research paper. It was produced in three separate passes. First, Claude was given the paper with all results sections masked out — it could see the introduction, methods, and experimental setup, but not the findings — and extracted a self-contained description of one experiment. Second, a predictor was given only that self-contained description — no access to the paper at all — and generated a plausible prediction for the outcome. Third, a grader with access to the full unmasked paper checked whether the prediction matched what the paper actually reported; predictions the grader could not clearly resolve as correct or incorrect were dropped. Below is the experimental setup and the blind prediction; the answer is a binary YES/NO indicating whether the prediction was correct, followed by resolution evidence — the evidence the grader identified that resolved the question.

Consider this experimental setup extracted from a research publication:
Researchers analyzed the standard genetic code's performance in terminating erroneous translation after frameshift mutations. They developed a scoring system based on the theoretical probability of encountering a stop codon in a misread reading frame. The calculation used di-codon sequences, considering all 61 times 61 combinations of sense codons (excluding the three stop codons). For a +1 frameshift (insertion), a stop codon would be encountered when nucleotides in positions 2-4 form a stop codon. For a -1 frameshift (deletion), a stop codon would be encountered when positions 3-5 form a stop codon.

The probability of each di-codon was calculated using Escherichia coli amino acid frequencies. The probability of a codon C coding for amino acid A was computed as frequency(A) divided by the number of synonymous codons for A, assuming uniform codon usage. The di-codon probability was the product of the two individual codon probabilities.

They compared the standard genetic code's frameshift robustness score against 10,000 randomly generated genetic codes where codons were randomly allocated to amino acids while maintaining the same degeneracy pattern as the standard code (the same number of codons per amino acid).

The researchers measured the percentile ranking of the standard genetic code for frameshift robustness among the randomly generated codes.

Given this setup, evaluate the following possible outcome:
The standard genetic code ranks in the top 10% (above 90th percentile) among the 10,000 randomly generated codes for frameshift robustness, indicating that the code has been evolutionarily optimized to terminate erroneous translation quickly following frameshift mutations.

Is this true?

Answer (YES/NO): YES